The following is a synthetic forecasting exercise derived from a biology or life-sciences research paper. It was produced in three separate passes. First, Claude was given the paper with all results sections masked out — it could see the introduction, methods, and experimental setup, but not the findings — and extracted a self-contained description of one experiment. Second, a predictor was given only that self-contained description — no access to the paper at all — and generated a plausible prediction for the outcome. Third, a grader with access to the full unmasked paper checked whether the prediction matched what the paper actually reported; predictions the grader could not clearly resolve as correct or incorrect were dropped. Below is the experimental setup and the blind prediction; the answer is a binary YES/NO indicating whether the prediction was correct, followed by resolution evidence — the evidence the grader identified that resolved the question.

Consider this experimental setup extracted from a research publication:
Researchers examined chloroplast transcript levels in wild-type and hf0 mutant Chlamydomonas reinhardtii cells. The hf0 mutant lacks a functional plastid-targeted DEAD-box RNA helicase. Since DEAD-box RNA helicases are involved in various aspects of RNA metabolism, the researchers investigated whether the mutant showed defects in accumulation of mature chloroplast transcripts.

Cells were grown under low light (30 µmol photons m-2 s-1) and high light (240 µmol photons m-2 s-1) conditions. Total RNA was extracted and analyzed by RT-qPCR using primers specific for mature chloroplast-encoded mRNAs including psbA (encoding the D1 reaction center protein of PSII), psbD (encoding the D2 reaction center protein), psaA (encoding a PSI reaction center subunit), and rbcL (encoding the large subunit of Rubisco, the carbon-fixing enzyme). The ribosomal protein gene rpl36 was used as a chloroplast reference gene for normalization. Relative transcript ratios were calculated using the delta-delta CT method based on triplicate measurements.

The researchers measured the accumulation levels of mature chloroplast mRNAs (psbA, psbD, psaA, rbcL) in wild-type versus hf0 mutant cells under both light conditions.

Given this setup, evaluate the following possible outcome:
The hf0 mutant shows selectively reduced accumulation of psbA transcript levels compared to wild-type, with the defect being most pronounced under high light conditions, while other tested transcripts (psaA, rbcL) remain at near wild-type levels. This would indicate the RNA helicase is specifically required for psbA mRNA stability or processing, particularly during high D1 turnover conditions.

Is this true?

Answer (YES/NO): NO